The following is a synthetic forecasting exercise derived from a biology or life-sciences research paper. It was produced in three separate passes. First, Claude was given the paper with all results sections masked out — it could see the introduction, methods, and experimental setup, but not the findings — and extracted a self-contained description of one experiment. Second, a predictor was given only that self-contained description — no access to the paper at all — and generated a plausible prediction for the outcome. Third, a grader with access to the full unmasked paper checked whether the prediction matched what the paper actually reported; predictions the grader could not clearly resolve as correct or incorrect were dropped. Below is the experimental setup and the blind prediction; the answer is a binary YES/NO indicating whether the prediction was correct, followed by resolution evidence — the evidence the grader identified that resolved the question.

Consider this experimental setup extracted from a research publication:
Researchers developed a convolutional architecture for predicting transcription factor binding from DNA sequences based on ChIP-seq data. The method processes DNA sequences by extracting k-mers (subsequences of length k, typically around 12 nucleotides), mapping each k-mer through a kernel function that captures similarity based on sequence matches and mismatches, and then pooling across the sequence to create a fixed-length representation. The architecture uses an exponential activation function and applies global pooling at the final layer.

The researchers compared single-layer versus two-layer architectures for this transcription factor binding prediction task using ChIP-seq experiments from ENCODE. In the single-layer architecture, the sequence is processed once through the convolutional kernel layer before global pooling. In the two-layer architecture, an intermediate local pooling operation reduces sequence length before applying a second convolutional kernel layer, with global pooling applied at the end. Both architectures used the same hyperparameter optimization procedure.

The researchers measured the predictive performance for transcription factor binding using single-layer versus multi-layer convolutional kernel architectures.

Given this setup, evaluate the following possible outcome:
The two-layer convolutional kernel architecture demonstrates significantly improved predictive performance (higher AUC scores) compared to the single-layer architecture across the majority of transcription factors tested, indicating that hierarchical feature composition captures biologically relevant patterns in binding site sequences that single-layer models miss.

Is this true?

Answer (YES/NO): NO